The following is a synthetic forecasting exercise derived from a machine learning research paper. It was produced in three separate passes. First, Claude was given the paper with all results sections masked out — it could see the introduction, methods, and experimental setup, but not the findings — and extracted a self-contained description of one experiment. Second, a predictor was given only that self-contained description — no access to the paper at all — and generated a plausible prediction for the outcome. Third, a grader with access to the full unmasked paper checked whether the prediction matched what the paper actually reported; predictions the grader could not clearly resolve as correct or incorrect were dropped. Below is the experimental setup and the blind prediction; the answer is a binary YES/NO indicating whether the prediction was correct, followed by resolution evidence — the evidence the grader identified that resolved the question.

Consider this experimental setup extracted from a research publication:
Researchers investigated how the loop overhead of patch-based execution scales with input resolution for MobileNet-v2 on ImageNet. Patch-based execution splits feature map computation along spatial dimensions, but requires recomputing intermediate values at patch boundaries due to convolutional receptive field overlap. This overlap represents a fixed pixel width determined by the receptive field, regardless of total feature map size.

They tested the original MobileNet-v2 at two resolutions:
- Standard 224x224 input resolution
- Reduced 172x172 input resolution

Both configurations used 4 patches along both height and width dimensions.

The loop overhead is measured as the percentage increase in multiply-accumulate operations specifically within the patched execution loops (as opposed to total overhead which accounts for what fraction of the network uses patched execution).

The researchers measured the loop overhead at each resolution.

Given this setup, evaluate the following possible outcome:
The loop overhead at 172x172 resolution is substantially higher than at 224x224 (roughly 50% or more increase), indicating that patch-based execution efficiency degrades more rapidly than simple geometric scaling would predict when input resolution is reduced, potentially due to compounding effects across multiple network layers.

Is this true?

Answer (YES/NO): NO